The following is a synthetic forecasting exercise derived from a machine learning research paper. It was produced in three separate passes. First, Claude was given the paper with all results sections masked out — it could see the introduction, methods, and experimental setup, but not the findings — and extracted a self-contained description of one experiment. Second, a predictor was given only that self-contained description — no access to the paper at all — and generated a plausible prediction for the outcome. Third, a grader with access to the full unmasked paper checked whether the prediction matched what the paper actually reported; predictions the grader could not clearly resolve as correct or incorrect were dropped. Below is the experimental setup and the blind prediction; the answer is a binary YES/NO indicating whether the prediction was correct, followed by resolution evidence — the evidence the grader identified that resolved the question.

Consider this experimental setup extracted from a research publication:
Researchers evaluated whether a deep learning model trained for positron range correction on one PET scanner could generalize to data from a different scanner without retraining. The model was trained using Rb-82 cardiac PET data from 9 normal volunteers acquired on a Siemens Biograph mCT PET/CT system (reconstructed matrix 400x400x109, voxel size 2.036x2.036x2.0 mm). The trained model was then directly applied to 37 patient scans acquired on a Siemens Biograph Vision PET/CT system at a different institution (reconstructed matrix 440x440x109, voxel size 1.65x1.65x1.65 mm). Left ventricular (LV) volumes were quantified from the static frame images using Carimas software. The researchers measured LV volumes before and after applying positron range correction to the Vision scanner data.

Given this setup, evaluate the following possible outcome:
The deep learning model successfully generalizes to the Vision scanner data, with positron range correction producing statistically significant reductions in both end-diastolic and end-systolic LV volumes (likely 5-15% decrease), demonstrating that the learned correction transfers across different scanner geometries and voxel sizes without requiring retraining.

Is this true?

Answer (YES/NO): NO